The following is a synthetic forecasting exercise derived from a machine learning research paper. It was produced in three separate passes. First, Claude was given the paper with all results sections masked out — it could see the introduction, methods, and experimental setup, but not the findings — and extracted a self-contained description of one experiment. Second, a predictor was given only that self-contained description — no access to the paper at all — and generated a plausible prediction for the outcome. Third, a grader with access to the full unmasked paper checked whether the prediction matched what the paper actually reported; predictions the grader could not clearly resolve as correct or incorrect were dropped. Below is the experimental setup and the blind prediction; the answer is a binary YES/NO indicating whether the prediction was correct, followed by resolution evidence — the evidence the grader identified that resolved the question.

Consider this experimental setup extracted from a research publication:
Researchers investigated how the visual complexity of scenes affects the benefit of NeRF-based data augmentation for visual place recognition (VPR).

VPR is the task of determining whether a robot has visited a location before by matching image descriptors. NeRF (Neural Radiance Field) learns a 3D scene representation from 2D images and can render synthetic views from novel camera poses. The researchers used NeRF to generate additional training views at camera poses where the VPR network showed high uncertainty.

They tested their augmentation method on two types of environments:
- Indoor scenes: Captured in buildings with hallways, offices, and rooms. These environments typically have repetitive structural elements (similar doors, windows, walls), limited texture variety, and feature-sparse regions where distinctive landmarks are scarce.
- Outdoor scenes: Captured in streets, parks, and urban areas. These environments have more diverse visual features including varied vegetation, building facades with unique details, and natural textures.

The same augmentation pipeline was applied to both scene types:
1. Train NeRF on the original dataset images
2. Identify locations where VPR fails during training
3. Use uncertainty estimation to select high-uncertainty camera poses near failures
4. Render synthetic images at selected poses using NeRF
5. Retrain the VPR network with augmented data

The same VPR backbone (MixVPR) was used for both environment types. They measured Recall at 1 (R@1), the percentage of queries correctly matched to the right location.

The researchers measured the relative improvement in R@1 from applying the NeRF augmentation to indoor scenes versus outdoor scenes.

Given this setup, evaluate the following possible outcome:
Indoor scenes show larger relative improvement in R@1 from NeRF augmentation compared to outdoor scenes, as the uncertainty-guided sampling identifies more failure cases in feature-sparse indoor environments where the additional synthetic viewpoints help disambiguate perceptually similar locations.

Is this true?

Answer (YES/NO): NO